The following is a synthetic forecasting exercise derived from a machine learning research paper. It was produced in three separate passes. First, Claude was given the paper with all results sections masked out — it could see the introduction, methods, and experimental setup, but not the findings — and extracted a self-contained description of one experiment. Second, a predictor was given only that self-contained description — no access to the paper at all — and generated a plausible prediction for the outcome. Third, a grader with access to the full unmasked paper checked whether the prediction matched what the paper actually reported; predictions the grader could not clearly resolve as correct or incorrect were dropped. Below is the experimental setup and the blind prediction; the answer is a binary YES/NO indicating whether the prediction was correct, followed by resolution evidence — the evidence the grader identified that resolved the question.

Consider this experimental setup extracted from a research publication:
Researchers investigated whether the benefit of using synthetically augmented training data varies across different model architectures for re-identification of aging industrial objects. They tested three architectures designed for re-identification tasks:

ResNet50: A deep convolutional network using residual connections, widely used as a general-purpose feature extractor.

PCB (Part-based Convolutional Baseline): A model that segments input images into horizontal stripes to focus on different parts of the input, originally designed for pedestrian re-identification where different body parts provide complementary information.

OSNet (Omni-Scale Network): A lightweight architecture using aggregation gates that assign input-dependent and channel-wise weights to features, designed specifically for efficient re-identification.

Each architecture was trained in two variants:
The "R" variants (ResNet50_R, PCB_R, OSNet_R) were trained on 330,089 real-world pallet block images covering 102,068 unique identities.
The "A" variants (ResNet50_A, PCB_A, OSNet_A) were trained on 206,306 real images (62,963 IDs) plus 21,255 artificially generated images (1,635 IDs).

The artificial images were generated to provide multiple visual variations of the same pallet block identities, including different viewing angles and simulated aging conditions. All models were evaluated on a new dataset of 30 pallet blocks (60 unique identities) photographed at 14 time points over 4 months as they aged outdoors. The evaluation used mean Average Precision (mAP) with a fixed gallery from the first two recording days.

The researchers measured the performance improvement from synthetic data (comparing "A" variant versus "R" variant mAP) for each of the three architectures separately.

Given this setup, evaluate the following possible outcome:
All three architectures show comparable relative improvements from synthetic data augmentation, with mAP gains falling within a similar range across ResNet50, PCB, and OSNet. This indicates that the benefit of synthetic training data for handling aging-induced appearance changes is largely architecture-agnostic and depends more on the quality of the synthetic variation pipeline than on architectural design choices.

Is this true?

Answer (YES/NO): NO